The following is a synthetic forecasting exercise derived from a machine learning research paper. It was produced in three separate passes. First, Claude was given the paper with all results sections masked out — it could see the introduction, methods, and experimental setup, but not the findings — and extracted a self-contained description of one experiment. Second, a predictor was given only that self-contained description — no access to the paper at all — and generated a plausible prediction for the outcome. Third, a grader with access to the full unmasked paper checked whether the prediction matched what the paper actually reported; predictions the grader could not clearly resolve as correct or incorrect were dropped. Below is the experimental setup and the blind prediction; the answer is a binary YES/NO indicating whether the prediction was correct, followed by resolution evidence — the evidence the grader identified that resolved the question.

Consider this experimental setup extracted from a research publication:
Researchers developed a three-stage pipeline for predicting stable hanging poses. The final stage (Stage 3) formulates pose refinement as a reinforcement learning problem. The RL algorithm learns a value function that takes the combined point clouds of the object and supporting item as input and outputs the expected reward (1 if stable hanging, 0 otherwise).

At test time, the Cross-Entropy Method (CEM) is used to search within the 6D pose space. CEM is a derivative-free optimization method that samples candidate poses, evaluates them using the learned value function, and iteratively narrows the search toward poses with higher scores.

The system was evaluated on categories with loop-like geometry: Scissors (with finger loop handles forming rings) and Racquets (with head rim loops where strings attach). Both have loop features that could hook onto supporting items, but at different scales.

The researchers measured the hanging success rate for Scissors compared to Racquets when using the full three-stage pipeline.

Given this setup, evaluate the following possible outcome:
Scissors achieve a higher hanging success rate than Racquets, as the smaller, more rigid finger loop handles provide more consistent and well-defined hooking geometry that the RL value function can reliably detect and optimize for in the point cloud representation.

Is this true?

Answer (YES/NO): YES